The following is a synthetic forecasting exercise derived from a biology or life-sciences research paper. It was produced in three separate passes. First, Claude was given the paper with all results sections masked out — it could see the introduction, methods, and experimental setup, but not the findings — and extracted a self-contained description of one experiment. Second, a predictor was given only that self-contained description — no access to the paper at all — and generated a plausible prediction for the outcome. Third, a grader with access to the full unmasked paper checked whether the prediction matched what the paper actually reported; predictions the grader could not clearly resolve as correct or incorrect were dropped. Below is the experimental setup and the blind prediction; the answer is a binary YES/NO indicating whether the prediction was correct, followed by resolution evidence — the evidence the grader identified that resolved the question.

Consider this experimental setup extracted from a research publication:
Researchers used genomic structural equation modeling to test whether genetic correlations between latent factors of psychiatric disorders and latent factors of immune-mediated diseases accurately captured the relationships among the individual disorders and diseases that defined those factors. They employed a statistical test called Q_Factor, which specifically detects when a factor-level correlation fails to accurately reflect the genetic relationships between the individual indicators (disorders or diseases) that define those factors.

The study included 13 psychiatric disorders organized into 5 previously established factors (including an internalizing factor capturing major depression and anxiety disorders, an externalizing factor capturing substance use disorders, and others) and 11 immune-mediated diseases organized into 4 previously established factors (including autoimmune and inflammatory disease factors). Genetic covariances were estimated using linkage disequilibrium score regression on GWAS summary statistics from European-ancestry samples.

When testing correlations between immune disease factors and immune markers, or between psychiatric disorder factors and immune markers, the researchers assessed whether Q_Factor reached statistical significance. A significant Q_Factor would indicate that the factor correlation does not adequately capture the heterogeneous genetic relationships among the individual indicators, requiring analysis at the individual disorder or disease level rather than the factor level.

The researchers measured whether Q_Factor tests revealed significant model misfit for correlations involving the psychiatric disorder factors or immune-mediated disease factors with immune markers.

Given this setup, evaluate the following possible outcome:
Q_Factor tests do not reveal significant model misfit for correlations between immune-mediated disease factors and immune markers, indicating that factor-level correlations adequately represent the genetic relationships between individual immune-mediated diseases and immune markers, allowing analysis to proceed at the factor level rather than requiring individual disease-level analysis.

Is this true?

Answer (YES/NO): NO